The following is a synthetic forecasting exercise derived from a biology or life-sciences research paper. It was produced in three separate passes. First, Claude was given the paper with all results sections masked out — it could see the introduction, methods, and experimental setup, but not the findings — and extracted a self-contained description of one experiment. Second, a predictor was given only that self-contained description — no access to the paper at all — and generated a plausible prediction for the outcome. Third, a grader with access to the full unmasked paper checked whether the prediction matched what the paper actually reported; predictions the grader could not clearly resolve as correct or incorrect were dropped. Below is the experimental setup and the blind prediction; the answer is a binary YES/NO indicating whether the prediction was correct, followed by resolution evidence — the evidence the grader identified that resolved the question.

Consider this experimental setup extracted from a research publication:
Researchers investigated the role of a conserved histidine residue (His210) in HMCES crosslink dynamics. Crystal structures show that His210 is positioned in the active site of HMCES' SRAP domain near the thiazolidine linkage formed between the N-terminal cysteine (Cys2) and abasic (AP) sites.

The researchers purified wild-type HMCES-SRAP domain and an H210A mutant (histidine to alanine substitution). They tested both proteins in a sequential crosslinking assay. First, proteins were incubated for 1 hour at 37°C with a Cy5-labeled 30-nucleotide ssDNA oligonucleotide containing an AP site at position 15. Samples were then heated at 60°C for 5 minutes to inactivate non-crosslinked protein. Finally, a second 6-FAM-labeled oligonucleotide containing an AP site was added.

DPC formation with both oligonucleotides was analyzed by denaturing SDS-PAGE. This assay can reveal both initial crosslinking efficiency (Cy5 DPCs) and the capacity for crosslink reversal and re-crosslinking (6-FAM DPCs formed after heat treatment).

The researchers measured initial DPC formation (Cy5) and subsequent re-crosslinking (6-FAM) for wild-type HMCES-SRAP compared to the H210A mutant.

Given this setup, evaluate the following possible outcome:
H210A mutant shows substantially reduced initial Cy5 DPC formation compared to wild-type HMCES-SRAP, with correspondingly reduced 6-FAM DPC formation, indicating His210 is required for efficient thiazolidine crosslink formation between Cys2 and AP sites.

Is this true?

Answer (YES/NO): NO